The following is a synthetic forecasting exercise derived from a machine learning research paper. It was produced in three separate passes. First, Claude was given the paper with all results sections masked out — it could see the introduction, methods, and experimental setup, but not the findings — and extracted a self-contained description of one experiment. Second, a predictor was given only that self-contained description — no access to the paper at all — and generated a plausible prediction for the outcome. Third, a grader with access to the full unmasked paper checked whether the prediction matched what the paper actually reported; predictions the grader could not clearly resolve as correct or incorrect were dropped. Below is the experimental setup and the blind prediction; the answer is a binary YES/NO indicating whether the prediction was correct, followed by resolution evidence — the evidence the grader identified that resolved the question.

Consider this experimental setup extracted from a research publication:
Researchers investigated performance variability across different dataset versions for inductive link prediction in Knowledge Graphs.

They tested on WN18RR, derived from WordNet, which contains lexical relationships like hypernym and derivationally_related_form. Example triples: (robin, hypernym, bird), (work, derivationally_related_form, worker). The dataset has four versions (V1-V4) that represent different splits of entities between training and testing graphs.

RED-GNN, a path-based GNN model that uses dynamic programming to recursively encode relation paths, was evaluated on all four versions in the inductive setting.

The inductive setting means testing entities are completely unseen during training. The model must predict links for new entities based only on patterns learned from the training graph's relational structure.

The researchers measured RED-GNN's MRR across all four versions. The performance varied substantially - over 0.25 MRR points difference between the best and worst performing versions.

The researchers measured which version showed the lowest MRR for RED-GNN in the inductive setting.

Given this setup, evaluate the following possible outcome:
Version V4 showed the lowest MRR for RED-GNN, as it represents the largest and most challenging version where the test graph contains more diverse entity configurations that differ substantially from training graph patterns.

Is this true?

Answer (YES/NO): NO